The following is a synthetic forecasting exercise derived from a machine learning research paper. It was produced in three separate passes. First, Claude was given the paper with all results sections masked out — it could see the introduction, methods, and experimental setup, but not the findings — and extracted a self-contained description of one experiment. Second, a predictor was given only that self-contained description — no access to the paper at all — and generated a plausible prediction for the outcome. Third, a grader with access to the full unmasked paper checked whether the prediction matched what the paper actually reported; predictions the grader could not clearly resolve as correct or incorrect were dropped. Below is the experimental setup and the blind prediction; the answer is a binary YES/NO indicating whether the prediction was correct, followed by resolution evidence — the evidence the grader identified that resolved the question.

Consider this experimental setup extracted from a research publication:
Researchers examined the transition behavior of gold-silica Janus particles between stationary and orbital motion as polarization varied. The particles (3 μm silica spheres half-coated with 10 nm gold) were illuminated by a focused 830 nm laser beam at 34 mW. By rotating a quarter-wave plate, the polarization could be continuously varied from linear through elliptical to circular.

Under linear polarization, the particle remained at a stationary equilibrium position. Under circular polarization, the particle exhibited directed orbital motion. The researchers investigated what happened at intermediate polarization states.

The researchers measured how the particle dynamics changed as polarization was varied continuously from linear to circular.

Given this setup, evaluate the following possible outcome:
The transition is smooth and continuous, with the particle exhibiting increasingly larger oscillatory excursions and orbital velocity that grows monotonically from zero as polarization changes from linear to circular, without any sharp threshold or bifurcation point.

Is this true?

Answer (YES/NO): NO